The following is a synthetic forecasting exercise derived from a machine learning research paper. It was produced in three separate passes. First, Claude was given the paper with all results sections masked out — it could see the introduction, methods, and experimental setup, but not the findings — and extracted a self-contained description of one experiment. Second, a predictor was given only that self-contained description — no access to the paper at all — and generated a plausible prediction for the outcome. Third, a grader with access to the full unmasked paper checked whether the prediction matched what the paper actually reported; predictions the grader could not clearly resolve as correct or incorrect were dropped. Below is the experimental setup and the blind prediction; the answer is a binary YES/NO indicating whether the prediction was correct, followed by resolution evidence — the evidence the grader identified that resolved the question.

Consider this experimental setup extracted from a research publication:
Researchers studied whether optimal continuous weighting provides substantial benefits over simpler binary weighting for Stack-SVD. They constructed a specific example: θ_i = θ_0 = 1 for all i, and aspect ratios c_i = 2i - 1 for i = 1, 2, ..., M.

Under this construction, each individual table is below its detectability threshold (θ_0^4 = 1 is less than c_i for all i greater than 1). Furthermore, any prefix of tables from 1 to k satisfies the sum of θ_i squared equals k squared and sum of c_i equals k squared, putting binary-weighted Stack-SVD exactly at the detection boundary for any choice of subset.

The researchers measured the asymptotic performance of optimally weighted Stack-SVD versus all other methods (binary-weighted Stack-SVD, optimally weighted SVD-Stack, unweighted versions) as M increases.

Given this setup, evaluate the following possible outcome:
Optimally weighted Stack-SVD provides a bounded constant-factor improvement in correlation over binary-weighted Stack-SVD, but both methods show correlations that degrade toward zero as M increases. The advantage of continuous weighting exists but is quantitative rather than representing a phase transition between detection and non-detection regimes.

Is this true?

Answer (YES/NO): NO